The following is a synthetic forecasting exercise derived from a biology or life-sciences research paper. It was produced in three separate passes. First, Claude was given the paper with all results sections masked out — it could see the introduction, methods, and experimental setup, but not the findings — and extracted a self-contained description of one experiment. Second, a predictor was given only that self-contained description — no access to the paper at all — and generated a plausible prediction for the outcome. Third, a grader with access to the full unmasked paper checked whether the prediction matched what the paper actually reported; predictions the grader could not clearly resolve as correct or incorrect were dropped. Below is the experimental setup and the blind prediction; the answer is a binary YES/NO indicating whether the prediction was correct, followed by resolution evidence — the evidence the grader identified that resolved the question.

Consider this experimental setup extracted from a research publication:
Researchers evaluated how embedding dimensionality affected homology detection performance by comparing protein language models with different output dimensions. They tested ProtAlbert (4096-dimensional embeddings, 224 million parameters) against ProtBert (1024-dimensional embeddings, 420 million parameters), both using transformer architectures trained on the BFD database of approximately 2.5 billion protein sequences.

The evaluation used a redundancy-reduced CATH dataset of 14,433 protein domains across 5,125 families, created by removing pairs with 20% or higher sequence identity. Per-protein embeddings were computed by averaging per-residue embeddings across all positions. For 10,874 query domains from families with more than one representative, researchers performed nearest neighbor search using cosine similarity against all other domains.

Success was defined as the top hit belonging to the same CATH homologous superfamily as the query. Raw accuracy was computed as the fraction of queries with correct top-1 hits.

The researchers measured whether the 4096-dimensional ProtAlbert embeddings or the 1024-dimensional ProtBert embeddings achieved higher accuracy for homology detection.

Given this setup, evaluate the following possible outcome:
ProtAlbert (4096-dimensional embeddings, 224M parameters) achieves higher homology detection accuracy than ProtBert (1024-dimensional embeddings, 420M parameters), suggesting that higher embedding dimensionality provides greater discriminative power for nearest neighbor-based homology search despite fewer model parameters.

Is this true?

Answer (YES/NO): NO